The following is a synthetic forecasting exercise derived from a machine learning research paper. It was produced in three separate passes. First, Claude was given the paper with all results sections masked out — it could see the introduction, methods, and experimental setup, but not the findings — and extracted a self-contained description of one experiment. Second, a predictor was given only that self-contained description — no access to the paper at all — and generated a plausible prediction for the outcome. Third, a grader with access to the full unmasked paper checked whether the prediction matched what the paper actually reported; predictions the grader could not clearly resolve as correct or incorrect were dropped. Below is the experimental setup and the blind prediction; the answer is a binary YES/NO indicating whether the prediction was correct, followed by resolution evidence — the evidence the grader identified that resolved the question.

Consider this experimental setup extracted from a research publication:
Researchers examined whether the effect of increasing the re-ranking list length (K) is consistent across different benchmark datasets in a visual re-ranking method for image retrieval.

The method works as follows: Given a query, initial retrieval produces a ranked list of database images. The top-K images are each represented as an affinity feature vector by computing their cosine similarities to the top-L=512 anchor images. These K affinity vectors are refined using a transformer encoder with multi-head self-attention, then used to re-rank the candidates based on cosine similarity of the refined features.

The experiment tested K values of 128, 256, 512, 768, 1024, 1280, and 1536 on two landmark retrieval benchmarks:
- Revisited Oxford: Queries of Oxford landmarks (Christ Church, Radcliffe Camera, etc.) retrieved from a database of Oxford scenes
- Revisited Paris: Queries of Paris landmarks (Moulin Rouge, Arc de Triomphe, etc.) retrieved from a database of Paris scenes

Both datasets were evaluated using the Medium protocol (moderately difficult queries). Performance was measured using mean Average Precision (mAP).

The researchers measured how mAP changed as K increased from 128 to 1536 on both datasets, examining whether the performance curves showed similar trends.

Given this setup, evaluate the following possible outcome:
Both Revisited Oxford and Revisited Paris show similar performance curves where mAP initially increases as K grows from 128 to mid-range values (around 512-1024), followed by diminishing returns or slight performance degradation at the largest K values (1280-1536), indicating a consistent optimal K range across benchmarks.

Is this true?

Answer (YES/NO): YES